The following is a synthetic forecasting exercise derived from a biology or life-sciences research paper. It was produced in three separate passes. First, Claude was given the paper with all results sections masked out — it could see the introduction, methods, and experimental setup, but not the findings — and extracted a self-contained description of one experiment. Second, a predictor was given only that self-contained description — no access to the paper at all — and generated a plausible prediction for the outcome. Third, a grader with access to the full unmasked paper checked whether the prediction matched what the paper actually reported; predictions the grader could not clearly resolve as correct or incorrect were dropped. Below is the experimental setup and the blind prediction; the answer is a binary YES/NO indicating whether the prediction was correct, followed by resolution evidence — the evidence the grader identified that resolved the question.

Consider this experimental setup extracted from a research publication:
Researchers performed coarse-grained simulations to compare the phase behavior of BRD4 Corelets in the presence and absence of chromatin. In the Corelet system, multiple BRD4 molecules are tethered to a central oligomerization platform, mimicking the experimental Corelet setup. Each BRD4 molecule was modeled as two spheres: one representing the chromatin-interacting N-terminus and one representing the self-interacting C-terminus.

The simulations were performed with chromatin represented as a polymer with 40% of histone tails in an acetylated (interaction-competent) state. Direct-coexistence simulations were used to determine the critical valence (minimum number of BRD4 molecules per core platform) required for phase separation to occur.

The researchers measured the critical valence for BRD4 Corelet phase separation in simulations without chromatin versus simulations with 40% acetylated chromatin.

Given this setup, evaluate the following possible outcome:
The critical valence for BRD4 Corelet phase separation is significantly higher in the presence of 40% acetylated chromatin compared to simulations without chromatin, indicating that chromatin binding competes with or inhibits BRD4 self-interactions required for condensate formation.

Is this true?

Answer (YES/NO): NO